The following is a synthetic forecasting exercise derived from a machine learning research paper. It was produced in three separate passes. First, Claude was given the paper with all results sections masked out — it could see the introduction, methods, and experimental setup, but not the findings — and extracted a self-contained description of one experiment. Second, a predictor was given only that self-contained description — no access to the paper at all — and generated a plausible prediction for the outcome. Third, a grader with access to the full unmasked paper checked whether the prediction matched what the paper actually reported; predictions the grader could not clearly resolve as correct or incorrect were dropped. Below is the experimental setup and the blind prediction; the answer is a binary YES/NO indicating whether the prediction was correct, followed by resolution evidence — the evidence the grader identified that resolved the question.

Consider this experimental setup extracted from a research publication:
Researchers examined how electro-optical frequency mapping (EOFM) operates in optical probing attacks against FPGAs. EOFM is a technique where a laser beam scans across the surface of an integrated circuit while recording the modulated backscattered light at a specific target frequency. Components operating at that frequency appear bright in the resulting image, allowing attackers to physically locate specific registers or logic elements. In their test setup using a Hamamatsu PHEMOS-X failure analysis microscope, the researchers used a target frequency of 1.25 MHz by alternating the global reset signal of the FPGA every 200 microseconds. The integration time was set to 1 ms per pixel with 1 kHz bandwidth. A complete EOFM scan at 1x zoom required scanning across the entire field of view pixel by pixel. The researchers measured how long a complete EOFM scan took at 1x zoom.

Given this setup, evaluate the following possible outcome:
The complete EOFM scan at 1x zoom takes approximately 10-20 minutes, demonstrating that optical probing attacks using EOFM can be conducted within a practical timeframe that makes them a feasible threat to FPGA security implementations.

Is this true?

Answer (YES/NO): NO